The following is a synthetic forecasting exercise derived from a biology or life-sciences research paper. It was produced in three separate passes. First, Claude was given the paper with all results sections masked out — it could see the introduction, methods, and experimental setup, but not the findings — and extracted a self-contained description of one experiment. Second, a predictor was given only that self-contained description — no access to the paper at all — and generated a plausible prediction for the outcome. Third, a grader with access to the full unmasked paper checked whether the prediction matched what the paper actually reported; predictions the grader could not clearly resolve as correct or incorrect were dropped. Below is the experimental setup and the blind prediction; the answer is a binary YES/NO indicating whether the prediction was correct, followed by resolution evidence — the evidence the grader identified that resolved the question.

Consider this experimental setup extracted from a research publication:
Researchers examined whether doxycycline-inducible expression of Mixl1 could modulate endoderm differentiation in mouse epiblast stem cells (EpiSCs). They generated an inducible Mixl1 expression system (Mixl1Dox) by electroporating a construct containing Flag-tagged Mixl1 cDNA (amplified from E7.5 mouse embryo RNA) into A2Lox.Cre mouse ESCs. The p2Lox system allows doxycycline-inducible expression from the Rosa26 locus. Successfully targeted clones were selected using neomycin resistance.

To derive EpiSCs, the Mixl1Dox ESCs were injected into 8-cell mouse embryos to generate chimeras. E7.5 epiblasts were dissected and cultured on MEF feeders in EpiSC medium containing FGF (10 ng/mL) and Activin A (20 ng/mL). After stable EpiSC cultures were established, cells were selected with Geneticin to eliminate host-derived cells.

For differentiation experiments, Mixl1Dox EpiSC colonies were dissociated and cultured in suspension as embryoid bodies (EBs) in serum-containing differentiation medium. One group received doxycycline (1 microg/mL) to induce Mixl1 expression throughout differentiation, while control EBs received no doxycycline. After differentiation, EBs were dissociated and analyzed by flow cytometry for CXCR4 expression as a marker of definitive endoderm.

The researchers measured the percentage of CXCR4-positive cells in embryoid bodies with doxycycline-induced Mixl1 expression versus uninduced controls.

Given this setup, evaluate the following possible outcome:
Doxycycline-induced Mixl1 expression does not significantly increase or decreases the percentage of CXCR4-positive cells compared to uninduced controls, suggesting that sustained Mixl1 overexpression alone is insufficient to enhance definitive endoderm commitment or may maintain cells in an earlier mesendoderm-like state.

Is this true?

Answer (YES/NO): NO